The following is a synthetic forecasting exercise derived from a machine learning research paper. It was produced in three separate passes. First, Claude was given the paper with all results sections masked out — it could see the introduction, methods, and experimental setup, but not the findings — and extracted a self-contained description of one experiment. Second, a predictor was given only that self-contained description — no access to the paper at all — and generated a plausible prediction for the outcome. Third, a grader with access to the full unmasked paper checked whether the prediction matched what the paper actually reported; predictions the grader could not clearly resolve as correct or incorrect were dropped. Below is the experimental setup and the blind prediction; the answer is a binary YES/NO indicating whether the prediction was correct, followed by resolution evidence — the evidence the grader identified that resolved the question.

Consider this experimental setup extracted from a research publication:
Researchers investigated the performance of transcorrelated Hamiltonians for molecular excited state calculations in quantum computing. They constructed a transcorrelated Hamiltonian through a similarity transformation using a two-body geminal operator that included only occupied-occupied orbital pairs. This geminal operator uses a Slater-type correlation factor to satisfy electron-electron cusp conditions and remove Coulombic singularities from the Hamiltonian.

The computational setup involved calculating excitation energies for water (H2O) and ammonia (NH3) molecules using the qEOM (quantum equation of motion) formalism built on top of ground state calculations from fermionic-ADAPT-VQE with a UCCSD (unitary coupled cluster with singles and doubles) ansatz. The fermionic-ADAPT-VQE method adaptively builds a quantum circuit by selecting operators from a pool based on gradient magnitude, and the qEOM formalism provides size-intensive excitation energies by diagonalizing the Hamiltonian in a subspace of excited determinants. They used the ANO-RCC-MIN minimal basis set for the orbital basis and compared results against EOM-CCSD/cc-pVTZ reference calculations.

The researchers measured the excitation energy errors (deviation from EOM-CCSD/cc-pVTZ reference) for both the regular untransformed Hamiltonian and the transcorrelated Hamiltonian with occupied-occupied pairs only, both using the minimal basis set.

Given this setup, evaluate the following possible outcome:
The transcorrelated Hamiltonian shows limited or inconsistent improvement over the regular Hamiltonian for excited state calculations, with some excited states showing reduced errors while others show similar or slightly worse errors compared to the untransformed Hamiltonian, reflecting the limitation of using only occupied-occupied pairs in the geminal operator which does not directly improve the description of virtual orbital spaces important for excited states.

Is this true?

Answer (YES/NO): NO